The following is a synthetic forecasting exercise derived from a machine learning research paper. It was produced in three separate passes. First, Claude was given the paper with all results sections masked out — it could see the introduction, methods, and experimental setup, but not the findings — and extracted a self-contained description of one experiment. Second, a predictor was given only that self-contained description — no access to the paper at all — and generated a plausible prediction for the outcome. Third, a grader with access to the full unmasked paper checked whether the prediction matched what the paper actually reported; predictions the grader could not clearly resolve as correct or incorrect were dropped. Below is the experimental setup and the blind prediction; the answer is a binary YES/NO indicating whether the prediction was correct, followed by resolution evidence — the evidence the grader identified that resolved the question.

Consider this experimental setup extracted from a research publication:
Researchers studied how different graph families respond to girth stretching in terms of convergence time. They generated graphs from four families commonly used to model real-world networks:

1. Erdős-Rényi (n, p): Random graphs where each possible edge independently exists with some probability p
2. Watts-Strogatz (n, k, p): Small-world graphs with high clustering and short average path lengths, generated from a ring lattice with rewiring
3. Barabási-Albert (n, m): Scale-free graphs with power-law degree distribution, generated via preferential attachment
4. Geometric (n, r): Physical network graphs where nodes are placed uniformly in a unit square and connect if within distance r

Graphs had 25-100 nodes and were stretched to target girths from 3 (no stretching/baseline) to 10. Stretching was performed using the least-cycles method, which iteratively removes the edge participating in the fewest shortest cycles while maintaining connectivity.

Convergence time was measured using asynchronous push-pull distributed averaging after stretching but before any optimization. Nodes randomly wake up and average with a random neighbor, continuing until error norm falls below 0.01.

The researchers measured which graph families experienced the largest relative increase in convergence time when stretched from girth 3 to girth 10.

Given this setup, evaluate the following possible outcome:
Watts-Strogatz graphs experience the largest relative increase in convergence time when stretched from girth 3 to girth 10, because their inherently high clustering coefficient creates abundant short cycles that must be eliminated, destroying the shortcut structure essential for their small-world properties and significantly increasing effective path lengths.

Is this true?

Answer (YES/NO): NO